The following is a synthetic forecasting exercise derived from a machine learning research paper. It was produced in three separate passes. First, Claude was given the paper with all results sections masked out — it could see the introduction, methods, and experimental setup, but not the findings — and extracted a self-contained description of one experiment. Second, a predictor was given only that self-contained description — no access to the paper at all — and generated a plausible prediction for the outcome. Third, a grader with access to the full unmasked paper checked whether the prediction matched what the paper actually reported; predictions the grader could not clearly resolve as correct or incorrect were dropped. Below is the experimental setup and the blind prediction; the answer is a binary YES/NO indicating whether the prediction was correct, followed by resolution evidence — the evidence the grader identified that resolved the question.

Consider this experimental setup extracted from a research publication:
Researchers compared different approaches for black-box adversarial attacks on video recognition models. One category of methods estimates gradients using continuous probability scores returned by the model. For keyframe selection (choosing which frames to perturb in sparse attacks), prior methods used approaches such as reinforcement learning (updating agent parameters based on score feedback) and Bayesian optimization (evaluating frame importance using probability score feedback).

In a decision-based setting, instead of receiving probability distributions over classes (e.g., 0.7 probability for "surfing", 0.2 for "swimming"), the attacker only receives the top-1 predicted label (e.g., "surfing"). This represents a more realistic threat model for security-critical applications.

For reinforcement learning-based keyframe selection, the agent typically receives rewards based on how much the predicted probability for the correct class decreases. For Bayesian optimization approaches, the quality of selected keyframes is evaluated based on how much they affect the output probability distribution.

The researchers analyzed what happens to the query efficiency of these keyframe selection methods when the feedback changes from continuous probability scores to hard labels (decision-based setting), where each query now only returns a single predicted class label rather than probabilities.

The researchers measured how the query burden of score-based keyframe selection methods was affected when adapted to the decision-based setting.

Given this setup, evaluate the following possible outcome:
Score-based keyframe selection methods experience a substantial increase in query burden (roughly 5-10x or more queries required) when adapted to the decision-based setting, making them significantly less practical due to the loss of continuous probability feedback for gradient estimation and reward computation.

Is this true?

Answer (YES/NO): NO